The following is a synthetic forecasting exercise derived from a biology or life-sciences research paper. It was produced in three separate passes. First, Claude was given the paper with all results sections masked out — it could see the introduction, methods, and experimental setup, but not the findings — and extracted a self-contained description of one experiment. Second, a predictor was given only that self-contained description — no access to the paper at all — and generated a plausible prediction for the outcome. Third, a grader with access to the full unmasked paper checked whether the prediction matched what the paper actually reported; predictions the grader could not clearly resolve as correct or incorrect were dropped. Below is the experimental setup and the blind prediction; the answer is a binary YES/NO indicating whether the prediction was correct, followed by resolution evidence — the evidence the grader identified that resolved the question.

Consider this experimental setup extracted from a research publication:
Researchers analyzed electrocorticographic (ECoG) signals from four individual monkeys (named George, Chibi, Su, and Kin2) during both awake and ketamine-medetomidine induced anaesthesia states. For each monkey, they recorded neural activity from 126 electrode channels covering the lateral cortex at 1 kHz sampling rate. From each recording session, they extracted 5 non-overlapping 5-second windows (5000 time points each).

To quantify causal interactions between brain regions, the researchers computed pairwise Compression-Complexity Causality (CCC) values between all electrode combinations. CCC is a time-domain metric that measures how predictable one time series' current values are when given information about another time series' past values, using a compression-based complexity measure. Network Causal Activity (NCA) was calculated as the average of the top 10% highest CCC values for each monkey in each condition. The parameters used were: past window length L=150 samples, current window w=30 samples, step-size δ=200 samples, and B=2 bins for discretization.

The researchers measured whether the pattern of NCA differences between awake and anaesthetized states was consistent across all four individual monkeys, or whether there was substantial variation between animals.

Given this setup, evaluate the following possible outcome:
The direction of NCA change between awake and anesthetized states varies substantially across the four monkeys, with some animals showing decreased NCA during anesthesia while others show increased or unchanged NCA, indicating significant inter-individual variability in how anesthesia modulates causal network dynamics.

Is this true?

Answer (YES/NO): NO